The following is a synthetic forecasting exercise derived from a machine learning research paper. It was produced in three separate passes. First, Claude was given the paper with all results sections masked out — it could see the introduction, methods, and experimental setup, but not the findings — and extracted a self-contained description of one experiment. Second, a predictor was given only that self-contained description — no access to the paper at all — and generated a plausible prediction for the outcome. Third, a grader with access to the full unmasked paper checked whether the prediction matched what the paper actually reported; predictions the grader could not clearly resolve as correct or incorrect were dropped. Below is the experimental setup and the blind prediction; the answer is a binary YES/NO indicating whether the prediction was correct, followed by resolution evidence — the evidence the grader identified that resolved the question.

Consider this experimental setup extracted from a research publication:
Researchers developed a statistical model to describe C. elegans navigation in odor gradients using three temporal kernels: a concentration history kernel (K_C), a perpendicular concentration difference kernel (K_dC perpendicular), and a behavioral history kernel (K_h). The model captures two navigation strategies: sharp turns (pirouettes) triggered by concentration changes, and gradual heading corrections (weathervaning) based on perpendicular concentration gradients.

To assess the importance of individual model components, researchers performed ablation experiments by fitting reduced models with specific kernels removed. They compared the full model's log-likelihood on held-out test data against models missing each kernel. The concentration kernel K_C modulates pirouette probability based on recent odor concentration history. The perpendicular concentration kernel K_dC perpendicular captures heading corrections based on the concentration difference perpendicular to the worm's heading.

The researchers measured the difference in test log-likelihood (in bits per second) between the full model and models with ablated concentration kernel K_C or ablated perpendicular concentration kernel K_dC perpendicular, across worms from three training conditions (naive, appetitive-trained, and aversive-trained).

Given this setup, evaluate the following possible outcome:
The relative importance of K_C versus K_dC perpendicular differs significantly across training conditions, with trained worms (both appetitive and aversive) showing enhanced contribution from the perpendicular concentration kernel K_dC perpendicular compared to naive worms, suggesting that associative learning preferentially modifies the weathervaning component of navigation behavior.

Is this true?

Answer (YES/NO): NO